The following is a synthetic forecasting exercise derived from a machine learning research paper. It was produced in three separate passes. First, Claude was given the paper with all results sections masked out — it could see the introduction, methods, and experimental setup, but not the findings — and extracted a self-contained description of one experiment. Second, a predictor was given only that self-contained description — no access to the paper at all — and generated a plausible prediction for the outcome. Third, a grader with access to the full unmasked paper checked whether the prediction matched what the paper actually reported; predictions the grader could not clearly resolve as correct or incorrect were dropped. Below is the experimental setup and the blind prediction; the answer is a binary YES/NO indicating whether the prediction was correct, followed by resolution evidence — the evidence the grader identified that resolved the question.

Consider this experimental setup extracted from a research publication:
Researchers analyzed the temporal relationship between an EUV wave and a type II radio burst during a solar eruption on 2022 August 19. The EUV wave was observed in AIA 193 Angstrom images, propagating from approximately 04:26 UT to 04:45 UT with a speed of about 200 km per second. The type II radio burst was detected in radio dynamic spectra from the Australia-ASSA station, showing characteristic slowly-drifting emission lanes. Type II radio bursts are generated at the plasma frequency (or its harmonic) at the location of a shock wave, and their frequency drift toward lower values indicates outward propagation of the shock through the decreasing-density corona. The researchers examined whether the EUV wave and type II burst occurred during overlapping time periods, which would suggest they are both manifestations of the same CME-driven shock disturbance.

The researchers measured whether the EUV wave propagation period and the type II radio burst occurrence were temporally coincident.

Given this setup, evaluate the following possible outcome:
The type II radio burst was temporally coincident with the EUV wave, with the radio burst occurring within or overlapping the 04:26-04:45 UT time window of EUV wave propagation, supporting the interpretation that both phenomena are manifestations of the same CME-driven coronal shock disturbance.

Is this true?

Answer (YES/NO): YES